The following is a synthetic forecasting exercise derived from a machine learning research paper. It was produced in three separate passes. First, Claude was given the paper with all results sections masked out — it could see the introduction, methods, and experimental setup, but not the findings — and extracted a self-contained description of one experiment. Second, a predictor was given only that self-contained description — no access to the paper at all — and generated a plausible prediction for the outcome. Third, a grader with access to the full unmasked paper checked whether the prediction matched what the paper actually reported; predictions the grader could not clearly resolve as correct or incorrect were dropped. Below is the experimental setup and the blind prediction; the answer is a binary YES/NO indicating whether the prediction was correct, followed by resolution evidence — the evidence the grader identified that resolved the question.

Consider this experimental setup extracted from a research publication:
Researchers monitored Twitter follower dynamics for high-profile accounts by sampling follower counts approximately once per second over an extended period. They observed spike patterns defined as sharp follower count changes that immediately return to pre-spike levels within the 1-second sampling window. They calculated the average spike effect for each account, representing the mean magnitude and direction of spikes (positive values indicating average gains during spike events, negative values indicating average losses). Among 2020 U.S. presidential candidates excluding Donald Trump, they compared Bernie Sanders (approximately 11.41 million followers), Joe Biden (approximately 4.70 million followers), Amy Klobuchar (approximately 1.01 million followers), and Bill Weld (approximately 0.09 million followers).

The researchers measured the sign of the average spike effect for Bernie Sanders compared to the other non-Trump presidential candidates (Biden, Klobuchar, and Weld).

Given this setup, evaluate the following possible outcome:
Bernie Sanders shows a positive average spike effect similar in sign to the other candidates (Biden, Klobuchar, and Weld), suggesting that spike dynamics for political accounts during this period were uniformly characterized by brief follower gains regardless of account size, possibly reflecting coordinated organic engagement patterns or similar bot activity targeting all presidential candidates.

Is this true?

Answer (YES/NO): NO